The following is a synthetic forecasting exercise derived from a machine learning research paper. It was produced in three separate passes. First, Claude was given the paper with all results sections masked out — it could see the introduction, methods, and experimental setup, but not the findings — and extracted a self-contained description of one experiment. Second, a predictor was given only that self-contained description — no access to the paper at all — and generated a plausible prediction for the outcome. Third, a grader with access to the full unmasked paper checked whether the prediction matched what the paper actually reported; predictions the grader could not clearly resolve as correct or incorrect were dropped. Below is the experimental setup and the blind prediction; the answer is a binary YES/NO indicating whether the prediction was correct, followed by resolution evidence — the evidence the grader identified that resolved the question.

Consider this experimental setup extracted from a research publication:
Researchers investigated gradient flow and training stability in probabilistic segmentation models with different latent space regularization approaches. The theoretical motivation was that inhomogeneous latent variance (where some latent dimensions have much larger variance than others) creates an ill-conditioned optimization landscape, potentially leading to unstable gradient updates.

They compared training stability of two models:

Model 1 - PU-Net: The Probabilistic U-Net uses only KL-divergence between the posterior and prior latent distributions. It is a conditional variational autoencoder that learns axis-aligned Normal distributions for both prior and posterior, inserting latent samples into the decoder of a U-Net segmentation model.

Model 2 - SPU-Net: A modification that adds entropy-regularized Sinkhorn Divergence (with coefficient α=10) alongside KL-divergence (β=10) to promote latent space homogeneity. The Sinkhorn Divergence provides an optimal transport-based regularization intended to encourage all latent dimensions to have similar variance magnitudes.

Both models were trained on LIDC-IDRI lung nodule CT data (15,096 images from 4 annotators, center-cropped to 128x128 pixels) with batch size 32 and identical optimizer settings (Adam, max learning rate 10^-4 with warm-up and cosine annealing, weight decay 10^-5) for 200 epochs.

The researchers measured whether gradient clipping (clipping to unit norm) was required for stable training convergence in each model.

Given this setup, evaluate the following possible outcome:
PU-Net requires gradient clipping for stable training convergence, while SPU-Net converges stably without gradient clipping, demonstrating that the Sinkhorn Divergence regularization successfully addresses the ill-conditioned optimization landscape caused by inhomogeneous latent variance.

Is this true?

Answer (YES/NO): NO